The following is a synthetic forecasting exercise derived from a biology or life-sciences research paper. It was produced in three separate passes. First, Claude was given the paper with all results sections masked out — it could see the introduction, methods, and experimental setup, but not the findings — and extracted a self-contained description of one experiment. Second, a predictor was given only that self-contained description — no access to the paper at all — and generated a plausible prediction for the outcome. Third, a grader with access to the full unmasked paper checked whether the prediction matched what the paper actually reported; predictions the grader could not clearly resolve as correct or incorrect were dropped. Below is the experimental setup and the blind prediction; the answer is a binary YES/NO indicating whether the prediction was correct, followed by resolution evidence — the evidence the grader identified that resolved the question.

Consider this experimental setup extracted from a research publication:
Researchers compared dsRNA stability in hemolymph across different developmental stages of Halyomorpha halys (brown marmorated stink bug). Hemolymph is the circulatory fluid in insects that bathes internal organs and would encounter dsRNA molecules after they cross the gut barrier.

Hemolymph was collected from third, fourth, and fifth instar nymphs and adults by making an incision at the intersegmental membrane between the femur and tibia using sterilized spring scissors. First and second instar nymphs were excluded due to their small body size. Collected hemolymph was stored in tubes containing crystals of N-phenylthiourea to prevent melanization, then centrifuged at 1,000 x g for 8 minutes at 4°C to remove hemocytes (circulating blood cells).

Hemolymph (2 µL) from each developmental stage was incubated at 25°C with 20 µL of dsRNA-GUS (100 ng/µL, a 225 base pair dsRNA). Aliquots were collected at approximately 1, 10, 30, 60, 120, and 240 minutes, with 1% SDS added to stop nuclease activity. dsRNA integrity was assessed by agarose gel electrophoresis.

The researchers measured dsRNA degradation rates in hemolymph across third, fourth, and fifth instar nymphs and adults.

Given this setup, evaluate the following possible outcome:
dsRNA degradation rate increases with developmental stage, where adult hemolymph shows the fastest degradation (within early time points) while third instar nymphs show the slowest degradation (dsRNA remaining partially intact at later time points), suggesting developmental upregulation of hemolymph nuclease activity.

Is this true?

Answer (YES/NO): NO